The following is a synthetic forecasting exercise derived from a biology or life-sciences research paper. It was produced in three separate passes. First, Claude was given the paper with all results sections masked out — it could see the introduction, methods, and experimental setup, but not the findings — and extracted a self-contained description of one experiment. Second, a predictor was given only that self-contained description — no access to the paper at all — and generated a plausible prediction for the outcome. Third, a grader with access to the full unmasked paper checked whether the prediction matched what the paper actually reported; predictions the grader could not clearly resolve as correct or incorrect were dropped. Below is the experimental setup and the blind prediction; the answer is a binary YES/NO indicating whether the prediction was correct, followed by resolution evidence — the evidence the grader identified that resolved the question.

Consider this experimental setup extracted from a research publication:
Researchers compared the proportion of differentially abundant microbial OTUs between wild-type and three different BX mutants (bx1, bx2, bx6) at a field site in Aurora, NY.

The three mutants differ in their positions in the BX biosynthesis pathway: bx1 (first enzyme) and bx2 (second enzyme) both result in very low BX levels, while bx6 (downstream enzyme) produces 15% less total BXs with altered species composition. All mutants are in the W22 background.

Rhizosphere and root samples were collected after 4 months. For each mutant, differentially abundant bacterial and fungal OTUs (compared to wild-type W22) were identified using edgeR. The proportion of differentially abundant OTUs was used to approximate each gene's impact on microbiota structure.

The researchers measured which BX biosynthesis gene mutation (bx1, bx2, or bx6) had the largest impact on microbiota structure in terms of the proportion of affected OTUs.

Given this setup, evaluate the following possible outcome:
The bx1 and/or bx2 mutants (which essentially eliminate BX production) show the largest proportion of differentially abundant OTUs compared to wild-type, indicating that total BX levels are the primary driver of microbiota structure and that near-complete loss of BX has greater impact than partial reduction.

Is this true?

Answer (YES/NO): NO